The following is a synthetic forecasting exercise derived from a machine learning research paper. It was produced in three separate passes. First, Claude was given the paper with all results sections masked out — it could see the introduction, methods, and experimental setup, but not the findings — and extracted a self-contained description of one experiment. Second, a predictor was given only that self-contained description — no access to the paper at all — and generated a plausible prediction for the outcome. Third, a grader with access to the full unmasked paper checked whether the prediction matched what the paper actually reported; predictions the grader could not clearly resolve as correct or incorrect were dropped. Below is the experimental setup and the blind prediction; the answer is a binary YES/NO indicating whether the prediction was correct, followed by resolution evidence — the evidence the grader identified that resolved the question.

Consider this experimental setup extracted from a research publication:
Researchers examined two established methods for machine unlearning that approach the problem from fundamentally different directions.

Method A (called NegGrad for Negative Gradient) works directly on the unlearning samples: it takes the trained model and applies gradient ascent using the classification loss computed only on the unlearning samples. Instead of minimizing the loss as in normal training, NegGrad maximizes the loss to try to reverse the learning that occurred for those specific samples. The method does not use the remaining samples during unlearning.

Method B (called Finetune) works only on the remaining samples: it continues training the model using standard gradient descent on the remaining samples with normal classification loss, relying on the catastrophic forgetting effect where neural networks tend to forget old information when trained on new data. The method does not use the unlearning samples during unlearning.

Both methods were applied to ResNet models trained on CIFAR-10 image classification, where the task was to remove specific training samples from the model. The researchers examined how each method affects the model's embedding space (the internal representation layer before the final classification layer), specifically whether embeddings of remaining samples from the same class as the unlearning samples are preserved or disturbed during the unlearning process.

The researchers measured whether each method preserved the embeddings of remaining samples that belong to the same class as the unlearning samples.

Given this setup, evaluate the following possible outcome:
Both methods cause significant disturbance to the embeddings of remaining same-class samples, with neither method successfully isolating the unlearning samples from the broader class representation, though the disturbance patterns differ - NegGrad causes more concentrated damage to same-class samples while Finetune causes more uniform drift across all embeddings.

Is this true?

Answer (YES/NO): NO